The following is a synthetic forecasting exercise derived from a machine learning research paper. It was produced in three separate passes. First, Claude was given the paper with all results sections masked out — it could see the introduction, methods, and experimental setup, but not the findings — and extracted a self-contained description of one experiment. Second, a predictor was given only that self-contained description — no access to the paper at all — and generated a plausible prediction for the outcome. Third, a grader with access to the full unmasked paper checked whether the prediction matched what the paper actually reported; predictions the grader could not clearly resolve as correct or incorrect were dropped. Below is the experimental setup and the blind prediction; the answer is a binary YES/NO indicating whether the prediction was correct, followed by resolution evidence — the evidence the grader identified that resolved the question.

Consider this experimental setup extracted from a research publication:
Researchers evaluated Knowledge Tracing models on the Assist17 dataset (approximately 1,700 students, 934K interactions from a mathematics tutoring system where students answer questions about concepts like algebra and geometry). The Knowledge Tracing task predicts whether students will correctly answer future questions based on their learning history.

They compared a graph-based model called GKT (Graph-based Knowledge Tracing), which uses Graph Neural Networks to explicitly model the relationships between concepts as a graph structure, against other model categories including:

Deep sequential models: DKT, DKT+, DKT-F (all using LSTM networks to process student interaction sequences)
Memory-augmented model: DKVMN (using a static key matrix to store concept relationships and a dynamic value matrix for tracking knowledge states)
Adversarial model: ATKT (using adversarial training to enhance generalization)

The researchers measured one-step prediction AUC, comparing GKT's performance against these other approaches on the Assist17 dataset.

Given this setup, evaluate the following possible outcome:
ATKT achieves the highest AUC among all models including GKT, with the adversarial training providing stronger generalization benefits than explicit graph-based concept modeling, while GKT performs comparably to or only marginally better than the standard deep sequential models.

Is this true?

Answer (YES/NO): NO